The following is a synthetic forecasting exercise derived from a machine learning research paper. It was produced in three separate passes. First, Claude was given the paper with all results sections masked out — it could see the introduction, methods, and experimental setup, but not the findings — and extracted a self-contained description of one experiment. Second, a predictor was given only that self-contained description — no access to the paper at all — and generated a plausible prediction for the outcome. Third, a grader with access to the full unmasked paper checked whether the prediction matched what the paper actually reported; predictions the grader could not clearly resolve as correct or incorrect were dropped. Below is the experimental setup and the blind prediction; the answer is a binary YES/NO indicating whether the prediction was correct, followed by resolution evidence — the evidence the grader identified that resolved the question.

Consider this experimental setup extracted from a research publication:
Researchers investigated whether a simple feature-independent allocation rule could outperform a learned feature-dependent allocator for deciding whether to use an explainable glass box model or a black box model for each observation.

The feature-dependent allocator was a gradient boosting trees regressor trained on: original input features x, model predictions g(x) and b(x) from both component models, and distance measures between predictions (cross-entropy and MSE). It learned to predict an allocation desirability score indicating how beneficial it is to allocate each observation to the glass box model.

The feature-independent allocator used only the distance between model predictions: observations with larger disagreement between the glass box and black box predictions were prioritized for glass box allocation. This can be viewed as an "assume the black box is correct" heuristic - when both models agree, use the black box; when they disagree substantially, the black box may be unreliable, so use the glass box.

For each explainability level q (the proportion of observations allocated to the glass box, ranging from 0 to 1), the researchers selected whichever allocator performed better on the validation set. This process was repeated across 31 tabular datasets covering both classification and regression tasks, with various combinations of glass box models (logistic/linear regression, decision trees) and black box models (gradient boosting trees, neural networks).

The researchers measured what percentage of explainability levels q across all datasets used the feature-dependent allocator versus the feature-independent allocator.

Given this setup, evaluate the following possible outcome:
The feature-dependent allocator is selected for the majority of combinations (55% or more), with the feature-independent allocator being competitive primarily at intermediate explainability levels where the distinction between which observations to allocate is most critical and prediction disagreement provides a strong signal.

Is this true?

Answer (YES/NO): NO